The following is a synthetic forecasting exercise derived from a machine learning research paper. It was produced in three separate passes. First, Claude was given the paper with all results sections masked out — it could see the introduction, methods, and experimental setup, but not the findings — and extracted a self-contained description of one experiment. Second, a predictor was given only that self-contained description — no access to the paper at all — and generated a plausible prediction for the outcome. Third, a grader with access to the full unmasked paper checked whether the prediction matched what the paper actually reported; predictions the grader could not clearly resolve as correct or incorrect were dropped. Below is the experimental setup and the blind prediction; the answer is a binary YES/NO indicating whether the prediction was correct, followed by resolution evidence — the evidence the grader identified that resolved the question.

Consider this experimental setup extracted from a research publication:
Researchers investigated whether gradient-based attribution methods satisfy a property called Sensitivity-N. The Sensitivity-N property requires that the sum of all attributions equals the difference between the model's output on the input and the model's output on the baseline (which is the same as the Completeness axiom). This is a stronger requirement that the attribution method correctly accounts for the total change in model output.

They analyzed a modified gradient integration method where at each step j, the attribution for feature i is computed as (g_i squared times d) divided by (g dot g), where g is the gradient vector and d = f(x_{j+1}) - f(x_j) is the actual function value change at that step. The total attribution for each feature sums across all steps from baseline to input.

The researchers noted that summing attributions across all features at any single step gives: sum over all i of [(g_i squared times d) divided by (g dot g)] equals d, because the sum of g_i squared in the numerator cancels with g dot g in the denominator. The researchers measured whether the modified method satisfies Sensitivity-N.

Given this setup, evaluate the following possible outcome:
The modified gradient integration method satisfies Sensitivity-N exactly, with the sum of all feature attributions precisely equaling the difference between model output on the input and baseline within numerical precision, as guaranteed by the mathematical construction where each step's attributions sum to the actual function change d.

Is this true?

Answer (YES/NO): YES